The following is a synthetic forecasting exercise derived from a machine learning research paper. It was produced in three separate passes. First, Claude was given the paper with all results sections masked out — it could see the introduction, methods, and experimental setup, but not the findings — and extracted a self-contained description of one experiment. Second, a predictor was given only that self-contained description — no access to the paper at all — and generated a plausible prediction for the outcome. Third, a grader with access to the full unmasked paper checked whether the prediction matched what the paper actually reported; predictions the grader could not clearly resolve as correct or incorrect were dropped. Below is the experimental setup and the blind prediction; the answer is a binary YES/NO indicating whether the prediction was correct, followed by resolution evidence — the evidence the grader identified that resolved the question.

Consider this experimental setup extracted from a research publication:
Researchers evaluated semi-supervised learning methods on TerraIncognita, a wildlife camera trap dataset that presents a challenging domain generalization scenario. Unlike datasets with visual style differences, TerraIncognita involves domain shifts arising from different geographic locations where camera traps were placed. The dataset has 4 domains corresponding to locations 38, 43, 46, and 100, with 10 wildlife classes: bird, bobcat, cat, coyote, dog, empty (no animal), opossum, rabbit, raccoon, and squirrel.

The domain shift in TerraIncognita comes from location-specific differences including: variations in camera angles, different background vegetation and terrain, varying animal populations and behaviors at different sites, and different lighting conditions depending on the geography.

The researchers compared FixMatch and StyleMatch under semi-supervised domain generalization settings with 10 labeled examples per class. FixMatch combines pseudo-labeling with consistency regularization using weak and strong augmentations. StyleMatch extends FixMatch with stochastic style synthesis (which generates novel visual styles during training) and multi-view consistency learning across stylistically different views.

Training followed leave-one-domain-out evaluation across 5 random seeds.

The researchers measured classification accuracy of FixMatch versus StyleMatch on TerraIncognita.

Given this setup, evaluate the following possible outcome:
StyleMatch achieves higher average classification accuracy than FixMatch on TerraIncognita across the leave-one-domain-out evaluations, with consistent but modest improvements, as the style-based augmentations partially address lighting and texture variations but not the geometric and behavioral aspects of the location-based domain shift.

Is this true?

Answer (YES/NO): NO